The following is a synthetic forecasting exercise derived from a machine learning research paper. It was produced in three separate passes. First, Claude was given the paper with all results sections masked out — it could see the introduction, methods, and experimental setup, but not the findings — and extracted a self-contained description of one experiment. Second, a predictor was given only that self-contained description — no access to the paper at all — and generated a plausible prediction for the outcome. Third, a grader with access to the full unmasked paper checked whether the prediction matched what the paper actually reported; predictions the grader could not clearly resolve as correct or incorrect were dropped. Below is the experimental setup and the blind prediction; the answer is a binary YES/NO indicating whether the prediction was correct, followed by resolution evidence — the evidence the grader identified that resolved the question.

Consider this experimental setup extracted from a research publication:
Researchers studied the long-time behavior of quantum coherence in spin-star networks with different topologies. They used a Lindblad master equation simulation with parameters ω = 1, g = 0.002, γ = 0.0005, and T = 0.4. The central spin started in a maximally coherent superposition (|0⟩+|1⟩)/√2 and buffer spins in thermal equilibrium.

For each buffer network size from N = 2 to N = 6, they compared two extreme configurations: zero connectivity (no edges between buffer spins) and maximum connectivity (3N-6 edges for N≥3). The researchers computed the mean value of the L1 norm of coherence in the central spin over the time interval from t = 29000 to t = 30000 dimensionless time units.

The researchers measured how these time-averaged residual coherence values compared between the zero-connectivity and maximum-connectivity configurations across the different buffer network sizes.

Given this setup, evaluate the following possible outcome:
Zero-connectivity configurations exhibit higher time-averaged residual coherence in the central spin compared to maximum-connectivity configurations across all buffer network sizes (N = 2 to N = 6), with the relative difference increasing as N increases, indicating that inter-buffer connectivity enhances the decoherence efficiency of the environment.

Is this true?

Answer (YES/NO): NO